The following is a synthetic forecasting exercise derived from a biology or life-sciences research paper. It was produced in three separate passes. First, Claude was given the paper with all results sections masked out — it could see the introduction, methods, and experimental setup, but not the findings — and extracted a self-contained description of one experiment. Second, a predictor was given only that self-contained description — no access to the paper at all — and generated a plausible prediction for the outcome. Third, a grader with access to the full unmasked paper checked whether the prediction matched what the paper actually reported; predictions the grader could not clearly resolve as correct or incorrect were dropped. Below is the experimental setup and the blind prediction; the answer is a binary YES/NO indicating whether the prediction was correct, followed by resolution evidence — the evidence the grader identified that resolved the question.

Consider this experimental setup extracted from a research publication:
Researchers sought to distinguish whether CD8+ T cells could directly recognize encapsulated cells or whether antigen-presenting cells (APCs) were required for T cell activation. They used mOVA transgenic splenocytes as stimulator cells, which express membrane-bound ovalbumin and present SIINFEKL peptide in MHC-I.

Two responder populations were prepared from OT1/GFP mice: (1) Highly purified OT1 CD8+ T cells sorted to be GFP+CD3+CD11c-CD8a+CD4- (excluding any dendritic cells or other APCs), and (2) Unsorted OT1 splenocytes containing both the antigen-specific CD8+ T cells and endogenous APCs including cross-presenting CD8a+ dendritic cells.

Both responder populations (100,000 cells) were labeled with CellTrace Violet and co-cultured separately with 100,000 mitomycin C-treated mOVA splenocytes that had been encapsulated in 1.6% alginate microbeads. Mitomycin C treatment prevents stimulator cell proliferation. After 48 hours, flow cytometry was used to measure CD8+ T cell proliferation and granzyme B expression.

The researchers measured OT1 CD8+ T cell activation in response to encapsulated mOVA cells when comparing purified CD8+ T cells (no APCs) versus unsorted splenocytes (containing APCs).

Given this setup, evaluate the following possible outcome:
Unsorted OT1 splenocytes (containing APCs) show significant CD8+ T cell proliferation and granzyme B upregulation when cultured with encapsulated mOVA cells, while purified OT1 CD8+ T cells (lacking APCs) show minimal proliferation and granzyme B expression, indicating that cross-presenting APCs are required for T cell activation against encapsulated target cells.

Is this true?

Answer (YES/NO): YES